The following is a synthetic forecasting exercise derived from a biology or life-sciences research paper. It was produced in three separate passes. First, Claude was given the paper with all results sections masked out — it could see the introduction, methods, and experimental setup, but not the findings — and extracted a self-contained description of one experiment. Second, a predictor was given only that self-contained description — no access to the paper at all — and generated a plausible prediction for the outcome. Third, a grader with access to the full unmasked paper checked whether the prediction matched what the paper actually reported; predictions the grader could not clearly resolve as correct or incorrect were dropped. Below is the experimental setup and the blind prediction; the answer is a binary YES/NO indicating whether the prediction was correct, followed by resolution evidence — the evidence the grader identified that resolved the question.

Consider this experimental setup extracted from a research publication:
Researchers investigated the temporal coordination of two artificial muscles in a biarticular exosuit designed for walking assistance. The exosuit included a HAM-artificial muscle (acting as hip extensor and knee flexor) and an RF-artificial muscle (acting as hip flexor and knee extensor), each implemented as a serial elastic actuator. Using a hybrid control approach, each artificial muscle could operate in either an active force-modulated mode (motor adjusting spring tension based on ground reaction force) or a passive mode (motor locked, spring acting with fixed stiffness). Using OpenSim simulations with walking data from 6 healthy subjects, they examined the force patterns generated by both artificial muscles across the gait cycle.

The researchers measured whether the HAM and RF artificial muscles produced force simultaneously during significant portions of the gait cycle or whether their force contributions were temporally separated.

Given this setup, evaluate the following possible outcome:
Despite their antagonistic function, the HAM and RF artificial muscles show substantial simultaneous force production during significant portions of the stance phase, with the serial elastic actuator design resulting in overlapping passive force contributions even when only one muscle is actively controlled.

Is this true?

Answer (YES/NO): NO